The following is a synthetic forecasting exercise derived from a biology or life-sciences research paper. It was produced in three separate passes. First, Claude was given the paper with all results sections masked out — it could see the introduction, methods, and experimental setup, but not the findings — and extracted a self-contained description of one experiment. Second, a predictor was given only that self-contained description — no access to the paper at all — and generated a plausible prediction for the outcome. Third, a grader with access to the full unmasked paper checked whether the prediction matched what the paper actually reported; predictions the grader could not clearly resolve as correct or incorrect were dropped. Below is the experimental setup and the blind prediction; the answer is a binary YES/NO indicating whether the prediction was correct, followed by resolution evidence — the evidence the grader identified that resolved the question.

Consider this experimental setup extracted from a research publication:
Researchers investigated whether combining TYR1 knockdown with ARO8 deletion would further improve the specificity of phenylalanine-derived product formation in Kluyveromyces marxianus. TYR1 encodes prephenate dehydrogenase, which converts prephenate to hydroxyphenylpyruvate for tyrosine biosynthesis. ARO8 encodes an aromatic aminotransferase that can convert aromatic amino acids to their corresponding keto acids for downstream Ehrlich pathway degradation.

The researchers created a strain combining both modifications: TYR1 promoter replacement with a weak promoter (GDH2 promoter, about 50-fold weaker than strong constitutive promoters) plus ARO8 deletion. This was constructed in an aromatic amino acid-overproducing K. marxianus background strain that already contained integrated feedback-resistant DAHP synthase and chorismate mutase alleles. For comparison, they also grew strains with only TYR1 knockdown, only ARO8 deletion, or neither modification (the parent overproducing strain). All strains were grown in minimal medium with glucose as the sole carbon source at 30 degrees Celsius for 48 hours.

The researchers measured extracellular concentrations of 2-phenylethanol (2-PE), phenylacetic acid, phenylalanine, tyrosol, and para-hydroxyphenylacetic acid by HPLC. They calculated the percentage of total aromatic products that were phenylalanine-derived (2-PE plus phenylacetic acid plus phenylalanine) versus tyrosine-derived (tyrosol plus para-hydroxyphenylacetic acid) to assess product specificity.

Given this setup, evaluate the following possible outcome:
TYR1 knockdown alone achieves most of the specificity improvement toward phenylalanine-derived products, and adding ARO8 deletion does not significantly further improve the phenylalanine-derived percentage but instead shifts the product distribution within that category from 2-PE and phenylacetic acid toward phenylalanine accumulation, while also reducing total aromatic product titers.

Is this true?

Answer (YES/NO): NO